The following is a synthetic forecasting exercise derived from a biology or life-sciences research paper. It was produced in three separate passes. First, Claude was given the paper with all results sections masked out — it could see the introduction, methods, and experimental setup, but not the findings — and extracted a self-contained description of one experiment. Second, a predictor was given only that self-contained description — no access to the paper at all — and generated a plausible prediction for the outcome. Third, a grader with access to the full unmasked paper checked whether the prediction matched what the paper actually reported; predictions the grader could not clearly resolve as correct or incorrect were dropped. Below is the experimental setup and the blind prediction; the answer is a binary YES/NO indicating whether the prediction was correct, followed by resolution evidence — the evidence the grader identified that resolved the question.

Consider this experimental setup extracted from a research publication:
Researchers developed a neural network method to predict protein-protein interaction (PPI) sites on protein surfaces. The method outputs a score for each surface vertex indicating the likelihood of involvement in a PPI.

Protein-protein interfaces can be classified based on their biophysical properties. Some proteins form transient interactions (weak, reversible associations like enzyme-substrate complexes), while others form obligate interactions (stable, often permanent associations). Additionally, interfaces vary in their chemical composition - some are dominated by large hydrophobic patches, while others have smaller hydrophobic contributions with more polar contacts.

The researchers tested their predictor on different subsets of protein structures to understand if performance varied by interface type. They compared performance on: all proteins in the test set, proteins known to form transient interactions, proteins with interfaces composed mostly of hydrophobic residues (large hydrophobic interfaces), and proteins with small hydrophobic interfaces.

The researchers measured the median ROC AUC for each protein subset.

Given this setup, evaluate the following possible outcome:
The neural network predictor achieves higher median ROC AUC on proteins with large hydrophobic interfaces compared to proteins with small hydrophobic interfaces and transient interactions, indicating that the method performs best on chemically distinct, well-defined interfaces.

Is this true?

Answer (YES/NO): YES